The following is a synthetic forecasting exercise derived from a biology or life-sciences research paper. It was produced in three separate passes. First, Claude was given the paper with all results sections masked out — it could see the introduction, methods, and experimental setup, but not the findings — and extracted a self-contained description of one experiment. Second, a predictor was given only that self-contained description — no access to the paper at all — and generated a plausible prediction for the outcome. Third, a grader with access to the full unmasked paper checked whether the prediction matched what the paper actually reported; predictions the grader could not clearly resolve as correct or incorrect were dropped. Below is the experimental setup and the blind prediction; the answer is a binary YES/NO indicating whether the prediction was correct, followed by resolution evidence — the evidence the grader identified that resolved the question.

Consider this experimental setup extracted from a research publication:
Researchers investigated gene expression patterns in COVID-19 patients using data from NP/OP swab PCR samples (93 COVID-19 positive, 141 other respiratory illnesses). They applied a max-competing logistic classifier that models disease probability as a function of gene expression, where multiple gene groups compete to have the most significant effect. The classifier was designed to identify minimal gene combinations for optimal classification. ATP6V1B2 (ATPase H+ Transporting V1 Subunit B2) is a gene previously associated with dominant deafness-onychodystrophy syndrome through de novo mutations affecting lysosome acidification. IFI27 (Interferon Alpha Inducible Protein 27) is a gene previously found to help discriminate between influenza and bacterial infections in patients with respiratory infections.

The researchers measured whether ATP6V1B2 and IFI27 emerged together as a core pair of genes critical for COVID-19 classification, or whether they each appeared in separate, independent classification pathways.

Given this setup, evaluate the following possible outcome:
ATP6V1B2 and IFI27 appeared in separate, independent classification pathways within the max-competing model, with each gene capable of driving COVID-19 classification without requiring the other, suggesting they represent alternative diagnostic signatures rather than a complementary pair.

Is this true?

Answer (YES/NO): NO